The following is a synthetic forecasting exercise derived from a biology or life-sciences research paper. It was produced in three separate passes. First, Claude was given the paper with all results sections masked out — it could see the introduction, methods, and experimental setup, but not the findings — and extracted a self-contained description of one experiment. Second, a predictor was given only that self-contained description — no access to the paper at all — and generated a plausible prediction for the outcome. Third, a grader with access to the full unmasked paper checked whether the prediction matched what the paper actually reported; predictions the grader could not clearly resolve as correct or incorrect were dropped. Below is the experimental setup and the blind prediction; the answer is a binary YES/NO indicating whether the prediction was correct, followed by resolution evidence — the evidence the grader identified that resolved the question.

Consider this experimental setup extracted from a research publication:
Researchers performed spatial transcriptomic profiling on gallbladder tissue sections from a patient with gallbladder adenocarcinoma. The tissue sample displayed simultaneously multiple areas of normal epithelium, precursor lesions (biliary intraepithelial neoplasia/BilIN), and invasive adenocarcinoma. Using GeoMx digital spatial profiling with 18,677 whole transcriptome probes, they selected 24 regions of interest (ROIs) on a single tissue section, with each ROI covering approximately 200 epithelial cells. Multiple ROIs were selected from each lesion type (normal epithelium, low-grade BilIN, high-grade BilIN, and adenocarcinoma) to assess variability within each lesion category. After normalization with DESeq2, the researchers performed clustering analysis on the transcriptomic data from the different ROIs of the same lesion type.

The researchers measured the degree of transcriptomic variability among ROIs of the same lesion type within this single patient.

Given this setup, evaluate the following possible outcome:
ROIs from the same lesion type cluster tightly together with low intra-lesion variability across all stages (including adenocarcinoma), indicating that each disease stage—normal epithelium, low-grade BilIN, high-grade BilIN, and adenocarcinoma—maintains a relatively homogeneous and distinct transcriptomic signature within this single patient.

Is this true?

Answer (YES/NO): YES